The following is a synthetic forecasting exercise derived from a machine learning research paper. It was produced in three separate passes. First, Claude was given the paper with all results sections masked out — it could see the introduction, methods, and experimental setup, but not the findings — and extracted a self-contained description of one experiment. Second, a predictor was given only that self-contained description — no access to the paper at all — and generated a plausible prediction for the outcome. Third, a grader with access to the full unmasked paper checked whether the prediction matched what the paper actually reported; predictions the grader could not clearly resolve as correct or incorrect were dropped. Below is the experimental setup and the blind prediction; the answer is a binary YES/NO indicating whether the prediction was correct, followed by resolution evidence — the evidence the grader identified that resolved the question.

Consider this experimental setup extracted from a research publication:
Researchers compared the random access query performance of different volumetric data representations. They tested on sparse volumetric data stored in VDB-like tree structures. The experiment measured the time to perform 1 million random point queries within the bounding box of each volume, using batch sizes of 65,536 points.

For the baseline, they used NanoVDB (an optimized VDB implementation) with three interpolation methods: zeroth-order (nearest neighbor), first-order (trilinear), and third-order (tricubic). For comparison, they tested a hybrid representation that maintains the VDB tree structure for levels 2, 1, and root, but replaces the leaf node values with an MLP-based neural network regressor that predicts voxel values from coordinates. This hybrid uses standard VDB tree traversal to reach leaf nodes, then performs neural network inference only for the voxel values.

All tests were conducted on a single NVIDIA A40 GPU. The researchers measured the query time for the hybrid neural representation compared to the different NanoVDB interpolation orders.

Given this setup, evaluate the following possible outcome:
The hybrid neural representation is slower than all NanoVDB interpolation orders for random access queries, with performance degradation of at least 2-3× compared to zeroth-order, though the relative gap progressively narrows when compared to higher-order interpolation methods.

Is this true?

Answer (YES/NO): NO